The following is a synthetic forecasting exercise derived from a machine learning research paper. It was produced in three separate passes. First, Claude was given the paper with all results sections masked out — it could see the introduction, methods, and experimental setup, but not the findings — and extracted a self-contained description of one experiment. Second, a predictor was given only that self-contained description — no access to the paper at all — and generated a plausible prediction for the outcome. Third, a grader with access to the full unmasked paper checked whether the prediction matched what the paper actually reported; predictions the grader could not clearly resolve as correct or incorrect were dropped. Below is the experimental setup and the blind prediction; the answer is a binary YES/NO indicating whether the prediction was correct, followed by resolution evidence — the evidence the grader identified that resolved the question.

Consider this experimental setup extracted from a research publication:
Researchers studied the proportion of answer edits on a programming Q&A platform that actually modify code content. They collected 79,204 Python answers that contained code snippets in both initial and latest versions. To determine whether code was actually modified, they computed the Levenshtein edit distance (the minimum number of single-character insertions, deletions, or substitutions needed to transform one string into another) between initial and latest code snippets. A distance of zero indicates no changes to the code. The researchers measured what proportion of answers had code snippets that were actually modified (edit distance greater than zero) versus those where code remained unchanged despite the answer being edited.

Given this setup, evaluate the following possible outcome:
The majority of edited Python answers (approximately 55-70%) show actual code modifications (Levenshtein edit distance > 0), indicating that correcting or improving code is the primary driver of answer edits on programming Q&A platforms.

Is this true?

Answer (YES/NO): NO